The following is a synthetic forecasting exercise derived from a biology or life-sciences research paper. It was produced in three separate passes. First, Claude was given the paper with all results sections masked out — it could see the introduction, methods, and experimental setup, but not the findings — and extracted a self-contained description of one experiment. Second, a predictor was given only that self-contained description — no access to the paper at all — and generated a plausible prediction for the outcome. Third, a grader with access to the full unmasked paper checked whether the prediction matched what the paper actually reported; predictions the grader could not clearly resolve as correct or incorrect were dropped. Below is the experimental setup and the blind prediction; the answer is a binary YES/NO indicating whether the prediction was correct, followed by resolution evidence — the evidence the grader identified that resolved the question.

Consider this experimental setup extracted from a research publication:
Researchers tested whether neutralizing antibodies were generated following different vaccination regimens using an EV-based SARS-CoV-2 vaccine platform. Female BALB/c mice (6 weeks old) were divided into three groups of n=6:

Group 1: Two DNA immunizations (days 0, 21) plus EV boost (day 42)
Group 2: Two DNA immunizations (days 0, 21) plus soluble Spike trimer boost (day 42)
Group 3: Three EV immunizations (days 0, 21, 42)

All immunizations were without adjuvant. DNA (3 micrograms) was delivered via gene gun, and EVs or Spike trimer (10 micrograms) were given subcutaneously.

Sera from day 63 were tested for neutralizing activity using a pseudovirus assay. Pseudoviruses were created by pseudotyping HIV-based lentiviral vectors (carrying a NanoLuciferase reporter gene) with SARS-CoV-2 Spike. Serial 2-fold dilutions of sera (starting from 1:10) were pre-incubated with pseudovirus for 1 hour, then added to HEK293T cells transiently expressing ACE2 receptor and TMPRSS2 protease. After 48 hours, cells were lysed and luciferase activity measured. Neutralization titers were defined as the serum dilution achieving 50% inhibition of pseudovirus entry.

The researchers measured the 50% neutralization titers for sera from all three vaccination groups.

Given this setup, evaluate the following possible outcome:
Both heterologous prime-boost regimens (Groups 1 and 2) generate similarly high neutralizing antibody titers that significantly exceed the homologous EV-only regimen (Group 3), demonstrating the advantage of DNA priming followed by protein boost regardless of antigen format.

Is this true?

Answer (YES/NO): NO